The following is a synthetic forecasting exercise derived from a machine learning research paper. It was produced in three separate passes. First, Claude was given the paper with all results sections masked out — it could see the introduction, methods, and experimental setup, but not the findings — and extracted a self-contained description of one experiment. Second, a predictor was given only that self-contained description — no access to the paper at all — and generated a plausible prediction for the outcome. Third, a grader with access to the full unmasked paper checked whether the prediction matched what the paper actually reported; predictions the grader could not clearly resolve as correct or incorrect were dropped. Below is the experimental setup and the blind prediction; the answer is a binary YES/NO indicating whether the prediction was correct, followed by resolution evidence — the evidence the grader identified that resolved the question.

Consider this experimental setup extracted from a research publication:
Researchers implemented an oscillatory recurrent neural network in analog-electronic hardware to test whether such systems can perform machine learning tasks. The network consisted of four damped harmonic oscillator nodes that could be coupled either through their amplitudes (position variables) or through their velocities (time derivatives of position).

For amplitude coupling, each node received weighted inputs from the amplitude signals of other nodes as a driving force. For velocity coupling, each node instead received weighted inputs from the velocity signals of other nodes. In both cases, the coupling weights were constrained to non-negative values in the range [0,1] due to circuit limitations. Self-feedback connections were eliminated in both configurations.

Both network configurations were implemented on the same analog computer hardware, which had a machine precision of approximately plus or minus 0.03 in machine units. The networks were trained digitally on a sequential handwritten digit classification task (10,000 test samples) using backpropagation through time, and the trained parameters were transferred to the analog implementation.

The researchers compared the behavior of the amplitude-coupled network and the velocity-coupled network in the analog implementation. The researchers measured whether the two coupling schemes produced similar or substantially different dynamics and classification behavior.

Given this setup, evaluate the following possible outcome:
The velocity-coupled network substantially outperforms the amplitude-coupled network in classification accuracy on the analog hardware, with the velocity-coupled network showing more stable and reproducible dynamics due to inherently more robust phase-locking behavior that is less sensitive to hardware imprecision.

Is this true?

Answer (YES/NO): NO